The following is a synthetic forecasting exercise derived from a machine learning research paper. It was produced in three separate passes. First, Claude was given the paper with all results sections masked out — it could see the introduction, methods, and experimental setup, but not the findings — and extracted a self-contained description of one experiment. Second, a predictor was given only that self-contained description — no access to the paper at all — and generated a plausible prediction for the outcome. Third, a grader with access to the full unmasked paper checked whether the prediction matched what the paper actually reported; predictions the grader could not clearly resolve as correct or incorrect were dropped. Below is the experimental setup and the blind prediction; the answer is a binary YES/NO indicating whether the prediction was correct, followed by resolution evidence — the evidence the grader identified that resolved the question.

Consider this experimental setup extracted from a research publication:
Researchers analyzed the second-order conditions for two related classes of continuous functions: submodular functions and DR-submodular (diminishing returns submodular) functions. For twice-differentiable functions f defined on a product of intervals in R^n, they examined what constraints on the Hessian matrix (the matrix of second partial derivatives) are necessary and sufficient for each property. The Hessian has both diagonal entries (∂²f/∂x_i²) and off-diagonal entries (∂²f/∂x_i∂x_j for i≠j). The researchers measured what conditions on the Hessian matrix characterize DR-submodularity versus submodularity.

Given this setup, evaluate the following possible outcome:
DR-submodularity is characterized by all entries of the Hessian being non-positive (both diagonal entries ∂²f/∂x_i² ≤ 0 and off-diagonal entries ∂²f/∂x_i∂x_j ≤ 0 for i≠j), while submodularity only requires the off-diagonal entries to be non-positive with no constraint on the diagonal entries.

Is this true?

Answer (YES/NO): YES